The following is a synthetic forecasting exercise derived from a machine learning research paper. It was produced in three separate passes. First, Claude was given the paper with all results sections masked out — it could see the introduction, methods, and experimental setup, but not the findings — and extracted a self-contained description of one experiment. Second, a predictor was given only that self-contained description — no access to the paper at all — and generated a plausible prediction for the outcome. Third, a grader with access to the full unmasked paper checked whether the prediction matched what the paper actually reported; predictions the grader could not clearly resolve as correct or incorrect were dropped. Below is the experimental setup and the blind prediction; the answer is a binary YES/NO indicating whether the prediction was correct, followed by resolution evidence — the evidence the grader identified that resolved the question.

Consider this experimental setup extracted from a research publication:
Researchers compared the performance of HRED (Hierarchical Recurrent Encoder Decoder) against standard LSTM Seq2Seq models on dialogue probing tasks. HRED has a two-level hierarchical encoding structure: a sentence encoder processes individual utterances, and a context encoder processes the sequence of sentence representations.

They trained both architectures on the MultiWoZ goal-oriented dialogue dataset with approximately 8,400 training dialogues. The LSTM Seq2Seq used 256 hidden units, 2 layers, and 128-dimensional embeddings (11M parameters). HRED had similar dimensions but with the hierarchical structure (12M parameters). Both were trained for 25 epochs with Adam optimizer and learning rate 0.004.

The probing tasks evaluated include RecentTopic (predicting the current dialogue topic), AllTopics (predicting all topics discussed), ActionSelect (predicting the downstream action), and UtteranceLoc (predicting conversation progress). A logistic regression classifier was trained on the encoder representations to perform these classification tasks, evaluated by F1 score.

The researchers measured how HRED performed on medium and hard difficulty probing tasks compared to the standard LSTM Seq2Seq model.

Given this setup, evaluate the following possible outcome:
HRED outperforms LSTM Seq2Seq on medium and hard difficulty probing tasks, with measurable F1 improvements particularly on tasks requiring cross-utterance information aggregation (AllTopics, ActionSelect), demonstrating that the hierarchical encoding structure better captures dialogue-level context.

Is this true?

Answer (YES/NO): NO